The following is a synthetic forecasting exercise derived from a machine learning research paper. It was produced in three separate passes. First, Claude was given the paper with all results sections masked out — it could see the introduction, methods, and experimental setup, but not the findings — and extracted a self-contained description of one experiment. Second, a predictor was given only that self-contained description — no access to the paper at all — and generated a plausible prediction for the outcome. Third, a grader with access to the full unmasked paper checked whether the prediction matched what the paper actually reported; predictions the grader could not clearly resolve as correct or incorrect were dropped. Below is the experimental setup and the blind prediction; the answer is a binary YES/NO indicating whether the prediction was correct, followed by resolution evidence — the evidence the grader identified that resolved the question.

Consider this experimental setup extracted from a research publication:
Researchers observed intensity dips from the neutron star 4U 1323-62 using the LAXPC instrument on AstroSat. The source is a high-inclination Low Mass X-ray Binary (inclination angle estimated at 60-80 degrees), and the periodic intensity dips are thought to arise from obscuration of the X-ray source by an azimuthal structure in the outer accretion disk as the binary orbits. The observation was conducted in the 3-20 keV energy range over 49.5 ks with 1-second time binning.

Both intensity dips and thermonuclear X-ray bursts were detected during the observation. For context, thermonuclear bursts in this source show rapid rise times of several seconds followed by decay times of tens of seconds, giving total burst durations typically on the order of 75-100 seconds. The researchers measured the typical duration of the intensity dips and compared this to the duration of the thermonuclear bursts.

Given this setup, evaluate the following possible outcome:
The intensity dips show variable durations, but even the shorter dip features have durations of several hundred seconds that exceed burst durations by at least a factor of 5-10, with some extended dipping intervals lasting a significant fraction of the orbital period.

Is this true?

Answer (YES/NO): NO